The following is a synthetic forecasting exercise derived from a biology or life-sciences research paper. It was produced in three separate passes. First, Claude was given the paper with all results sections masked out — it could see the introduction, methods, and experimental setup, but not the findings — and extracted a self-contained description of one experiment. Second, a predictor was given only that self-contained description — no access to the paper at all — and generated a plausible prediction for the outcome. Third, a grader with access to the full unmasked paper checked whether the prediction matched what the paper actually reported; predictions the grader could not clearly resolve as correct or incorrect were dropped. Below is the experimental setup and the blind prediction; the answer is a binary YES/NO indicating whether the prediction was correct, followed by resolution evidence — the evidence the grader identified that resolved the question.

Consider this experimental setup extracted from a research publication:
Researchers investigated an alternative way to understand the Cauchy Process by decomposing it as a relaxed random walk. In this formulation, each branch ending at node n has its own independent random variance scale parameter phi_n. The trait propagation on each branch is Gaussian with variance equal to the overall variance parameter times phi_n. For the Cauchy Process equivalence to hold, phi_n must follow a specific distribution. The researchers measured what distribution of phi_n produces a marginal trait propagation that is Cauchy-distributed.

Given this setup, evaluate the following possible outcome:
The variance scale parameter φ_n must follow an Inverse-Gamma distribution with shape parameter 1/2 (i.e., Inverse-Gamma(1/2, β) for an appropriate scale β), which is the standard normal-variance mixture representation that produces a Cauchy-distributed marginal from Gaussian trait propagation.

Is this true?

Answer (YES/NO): YES